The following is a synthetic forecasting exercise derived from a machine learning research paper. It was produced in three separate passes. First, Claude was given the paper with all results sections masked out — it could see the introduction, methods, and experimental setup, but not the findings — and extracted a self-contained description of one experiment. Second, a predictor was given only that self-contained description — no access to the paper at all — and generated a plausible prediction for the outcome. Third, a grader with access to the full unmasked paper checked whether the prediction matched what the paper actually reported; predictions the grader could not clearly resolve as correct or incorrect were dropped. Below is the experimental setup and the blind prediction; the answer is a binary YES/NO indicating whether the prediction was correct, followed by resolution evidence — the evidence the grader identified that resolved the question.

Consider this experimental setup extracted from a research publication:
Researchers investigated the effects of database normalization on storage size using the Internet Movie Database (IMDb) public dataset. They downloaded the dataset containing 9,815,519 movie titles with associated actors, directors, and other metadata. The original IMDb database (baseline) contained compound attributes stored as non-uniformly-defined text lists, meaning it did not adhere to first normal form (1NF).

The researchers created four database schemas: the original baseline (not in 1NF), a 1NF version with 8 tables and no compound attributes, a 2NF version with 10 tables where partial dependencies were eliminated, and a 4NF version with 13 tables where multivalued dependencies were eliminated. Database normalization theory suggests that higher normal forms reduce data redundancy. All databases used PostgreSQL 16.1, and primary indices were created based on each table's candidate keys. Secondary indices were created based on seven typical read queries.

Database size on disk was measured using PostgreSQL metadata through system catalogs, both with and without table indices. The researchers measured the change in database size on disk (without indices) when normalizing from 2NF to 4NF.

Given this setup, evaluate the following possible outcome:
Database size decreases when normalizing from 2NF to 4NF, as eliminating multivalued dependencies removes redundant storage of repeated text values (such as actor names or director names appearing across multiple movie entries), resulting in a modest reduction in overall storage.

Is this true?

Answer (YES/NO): NO